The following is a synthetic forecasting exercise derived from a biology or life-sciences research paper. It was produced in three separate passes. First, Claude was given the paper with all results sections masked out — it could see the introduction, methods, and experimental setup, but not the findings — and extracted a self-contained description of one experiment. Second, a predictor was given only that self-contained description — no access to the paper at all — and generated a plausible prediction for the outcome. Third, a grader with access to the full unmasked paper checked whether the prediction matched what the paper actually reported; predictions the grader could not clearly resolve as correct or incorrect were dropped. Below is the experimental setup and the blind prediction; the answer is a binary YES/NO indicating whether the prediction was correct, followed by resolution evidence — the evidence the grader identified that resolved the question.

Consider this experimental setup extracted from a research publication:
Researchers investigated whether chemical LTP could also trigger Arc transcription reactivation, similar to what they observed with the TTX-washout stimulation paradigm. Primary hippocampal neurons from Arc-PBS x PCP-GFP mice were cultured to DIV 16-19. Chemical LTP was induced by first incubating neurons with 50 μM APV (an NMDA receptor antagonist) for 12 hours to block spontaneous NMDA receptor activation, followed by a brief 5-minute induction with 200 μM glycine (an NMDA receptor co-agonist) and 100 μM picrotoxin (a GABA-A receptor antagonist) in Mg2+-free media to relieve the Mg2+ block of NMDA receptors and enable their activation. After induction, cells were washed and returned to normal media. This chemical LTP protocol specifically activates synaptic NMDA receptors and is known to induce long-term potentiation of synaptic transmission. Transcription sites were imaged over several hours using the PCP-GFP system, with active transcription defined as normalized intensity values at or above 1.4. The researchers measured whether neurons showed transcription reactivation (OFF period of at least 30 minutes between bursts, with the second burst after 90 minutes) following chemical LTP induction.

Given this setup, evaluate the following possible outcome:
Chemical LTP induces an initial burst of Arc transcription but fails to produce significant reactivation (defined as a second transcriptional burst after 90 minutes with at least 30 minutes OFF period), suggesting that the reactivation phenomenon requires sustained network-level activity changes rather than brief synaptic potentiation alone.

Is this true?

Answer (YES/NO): NO